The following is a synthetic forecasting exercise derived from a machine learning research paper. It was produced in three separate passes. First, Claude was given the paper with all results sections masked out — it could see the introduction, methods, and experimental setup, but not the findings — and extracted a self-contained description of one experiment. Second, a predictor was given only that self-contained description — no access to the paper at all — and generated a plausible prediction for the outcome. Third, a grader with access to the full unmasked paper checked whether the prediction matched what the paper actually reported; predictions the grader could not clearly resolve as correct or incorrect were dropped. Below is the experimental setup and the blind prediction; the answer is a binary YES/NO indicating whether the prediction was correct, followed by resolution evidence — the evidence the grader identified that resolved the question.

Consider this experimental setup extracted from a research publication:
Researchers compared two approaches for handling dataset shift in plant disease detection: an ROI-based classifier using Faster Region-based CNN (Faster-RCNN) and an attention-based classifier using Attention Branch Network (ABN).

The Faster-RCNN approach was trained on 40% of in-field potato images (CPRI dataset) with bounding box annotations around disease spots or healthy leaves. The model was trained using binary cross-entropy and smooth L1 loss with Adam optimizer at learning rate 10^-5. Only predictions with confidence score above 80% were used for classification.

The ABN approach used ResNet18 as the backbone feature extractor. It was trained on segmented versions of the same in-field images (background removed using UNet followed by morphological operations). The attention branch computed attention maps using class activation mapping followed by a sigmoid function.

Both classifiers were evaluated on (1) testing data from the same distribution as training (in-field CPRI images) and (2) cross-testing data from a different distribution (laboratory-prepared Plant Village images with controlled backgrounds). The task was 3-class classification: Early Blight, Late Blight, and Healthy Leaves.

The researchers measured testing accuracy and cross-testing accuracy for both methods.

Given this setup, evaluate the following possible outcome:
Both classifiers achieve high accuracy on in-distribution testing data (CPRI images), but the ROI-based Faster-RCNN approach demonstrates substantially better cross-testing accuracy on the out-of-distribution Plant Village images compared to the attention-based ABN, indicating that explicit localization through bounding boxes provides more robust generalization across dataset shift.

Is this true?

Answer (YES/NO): NO